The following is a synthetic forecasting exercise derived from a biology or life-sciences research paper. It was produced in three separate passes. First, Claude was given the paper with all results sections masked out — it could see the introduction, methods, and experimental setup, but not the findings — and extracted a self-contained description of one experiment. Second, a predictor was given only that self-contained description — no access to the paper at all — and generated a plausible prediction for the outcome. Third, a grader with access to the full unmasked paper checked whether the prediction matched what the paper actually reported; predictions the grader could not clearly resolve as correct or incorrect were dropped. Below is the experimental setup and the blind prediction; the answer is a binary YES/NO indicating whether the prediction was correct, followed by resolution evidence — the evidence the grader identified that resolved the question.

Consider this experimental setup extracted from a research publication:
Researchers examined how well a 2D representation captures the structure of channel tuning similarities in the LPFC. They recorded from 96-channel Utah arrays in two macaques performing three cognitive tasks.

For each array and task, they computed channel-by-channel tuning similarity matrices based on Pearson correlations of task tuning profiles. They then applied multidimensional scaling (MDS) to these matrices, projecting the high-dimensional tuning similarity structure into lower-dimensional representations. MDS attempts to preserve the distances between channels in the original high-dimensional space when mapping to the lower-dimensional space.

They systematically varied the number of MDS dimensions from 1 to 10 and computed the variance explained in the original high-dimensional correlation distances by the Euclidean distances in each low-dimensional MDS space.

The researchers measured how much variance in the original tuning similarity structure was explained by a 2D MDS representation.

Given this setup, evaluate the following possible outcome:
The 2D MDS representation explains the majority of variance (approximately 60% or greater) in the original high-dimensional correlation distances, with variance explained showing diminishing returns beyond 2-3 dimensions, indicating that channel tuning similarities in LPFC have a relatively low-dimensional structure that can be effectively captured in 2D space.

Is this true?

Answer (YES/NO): YES